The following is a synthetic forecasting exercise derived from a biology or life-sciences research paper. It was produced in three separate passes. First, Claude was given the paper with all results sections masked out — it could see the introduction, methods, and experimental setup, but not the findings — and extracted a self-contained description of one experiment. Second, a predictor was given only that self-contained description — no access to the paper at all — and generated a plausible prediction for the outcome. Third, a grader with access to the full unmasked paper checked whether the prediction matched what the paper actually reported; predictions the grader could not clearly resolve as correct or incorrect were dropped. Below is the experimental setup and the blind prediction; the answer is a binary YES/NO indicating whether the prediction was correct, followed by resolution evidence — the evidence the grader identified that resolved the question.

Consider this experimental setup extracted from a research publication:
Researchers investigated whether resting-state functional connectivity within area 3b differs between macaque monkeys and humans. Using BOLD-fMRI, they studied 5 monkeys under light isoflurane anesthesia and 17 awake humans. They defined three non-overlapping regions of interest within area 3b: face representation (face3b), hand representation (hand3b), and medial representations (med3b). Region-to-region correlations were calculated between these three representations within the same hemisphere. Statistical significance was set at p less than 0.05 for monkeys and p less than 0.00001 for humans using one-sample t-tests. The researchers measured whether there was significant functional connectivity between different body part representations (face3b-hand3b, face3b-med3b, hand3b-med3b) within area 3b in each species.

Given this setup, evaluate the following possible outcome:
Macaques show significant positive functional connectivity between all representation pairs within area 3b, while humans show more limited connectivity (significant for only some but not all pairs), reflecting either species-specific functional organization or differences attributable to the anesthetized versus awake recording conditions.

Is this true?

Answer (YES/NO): NO